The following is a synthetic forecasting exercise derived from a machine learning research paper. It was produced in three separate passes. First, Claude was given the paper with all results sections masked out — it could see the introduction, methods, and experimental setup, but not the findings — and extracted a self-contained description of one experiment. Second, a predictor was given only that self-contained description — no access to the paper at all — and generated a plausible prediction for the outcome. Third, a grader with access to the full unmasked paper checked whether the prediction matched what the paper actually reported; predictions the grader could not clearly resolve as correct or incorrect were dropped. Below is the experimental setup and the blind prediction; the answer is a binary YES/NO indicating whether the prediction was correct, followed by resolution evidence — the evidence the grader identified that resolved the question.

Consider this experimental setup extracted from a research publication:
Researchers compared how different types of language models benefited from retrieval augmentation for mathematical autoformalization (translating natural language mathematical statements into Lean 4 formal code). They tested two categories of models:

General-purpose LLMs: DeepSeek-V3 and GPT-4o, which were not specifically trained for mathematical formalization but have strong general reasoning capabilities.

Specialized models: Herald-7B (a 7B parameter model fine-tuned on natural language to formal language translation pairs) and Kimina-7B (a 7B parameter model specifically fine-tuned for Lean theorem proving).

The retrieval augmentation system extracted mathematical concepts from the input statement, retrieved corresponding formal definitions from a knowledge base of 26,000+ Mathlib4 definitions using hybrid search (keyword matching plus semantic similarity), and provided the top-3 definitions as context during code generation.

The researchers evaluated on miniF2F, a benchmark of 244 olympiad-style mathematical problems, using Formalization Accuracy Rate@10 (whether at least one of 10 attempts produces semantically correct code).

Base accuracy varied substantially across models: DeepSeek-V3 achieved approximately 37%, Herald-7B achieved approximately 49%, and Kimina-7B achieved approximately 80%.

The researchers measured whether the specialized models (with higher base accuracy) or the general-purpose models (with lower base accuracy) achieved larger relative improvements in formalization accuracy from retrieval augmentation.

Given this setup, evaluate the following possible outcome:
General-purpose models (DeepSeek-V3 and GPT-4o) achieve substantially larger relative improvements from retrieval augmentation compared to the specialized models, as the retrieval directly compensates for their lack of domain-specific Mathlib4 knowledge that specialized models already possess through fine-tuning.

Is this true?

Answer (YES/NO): NO